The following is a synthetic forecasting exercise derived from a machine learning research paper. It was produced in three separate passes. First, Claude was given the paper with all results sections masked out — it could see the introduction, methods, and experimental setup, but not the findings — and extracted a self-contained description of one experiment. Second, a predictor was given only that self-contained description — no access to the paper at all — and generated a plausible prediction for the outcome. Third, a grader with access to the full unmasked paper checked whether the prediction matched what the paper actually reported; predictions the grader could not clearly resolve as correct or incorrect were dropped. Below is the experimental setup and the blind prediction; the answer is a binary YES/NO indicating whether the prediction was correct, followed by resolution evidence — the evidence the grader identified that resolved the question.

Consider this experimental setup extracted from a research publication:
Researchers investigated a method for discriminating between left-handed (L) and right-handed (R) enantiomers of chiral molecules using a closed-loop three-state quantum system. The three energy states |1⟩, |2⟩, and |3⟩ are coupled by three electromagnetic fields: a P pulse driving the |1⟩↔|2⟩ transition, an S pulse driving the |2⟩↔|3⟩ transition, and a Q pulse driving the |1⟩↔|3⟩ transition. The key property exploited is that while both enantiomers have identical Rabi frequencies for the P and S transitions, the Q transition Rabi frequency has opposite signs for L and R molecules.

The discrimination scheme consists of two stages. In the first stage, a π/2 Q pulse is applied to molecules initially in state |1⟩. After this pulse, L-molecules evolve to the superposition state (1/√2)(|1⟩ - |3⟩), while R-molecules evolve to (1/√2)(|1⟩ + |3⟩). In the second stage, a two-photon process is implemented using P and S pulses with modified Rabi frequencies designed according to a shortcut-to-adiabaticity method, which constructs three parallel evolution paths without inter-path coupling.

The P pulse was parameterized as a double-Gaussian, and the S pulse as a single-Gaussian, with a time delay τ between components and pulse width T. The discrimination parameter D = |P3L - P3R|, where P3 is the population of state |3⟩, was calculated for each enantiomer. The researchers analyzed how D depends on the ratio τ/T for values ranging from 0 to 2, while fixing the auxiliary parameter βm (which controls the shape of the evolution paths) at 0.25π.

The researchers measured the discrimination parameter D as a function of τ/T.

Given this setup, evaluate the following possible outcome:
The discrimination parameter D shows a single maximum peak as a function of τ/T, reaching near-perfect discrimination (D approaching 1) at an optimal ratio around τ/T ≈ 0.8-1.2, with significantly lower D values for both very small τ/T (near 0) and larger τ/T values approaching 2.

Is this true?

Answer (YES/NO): NO